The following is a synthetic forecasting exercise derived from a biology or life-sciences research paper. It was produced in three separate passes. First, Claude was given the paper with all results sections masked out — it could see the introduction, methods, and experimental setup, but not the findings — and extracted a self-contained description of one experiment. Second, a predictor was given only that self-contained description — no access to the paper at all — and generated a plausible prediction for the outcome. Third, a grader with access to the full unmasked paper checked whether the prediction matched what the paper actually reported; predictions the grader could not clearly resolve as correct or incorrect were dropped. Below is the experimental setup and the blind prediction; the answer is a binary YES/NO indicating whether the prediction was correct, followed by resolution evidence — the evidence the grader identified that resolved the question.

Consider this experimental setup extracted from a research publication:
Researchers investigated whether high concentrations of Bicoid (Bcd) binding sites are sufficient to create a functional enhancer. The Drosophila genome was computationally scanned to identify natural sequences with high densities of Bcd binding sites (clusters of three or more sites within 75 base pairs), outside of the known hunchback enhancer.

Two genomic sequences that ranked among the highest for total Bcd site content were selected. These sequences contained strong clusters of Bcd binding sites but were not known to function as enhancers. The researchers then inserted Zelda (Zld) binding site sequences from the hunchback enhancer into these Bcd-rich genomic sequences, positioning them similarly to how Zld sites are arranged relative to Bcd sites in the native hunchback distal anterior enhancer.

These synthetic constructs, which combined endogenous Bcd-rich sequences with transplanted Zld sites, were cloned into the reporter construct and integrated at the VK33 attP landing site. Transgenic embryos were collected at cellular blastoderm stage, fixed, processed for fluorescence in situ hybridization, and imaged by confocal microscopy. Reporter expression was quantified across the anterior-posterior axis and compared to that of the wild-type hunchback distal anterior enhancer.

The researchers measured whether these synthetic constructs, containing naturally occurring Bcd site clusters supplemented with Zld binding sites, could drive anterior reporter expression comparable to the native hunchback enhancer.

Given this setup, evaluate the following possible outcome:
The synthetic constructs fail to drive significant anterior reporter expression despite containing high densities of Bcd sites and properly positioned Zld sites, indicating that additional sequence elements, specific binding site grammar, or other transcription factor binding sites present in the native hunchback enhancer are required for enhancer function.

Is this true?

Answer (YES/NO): YES